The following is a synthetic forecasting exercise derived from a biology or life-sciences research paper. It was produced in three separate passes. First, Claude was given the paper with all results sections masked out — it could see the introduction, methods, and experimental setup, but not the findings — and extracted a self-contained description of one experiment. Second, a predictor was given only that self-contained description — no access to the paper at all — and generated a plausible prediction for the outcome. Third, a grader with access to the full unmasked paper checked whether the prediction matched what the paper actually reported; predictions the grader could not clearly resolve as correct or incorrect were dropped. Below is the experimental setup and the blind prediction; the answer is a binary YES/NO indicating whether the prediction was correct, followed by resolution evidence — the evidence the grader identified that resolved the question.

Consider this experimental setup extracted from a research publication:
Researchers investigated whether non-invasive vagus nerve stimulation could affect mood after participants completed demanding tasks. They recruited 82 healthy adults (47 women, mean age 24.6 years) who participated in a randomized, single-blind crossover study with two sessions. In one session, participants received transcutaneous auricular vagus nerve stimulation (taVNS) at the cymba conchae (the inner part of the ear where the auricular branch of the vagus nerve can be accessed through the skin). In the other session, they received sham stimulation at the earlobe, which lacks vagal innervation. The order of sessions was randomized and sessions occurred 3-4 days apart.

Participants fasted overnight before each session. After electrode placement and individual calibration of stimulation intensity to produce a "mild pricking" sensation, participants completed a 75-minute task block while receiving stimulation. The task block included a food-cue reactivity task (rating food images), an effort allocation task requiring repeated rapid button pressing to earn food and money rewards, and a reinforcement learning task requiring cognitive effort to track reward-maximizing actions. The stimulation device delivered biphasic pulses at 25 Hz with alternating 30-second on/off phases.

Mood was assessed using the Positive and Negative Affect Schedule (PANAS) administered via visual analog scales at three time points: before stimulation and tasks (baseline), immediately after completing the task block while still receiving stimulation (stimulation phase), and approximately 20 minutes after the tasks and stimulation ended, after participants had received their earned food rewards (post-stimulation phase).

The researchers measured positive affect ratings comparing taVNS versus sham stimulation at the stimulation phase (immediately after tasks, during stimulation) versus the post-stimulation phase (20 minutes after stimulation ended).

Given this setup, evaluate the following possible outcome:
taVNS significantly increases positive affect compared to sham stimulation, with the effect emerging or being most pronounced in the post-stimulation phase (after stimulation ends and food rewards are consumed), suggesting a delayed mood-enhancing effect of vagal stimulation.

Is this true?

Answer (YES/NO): YES